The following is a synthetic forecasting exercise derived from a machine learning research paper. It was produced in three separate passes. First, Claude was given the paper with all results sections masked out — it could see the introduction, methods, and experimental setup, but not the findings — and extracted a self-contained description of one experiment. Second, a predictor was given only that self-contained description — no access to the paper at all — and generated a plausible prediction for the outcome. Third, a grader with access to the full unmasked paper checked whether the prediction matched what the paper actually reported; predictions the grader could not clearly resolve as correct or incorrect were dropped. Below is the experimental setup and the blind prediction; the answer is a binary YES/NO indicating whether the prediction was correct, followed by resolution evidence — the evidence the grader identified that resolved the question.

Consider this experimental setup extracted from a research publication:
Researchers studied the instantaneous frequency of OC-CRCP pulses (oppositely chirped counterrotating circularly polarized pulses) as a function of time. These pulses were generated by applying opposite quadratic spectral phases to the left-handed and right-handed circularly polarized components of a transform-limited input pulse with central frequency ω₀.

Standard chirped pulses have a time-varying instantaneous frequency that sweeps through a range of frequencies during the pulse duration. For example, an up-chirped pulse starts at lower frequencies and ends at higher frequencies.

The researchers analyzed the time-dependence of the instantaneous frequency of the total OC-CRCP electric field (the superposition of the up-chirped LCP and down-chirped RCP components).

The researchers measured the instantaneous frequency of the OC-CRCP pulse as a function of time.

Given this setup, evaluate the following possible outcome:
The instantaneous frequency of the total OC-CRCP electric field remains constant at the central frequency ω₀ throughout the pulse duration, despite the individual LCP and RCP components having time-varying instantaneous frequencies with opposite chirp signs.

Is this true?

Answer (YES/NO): YES